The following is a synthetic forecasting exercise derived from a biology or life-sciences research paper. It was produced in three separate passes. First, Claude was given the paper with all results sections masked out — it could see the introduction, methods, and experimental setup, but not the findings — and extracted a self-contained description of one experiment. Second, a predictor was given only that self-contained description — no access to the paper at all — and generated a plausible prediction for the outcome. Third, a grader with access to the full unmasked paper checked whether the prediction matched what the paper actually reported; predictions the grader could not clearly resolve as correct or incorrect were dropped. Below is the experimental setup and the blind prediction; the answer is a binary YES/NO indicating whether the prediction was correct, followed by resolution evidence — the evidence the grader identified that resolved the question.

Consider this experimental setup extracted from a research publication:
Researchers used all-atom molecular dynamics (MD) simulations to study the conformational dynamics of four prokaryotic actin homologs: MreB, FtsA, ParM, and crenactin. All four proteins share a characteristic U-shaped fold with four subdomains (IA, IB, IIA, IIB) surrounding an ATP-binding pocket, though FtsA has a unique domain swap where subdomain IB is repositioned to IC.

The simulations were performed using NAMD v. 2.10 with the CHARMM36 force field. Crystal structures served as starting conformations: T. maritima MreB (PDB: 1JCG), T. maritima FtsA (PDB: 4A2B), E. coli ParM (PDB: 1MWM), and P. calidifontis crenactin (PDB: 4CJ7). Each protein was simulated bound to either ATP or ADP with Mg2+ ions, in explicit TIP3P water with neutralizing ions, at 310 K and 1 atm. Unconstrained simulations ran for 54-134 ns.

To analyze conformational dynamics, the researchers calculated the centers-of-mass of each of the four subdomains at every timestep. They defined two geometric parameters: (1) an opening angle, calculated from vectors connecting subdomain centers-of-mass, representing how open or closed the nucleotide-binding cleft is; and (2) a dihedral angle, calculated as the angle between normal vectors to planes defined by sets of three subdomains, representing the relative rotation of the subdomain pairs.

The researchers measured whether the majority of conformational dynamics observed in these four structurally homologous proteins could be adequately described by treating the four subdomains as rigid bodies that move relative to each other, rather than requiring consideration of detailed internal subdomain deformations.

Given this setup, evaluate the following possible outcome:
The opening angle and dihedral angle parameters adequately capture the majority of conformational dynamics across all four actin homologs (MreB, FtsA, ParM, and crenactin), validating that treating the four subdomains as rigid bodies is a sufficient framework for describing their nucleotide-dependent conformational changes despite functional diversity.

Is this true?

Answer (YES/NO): YES